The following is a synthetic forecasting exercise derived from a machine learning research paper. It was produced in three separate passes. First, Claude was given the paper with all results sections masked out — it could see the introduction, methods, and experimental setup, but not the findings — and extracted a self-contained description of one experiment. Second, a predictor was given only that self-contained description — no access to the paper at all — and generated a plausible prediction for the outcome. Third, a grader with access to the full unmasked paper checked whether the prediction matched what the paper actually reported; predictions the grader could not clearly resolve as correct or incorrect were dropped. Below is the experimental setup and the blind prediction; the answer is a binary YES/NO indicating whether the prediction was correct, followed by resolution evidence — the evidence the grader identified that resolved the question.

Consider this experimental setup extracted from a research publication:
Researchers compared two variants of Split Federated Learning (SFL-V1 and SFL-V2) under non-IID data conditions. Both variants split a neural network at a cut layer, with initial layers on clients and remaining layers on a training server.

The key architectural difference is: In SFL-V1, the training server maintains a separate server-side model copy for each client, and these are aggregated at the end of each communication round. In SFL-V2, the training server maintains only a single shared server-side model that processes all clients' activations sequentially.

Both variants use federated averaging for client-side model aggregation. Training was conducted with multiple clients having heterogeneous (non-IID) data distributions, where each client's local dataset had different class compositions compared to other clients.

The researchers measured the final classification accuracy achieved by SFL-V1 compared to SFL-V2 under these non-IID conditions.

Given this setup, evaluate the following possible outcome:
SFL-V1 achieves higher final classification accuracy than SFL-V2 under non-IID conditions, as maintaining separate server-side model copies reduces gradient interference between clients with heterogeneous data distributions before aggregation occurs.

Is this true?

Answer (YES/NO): NO